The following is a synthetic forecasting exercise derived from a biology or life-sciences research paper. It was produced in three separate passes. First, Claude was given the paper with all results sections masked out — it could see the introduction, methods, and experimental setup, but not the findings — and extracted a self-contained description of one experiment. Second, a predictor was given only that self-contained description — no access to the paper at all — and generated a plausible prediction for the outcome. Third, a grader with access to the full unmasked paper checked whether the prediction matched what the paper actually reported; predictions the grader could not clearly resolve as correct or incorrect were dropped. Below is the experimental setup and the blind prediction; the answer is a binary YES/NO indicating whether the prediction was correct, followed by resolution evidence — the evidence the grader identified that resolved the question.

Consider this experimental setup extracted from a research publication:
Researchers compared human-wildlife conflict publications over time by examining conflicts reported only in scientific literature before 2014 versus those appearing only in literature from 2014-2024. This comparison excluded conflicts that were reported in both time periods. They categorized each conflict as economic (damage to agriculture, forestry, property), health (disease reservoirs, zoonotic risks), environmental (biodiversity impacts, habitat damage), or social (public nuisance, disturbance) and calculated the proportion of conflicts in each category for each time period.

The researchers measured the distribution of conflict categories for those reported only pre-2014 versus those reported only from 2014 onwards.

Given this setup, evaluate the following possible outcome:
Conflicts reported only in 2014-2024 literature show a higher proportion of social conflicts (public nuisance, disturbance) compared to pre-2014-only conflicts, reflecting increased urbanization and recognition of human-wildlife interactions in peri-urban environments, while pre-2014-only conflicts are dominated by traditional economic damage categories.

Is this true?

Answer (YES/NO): NO